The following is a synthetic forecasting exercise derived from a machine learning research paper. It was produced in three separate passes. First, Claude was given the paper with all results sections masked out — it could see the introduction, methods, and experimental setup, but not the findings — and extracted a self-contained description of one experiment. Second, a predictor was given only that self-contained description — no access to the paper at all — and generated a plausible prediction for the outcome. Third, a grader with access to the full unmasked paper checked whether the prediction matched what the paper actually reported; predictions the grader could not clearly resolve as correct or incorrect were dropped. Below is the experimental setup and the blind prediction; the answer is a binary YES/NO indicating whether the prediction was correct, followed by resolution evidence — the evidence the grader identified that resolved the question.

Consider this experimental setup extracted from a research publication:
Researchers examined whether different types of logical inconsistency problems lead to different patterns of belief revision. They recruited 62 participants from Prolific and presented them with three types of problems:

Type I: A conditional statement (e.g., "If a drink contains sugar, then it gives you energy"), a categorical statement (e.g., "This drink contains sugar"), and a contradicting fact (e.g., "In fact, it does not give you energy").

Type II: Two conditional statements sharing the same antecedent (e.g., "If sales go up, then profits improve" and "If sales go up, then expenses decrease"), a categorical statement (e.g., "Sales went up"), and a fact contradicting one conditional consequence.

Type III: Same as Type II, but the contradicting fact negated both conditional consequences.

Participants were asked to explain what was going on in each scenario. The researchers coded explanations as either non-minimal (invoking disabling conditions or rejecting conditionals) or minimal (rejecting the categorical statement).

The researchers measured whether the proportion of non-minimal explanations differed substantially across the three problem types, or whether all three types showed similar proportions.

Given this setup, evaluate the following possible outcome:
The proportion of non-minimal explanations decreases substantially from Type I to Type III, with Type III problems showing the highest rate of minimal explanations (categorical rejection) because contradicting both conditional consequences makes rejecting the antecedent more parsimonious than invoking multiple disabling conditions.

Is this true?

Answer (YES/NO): NO